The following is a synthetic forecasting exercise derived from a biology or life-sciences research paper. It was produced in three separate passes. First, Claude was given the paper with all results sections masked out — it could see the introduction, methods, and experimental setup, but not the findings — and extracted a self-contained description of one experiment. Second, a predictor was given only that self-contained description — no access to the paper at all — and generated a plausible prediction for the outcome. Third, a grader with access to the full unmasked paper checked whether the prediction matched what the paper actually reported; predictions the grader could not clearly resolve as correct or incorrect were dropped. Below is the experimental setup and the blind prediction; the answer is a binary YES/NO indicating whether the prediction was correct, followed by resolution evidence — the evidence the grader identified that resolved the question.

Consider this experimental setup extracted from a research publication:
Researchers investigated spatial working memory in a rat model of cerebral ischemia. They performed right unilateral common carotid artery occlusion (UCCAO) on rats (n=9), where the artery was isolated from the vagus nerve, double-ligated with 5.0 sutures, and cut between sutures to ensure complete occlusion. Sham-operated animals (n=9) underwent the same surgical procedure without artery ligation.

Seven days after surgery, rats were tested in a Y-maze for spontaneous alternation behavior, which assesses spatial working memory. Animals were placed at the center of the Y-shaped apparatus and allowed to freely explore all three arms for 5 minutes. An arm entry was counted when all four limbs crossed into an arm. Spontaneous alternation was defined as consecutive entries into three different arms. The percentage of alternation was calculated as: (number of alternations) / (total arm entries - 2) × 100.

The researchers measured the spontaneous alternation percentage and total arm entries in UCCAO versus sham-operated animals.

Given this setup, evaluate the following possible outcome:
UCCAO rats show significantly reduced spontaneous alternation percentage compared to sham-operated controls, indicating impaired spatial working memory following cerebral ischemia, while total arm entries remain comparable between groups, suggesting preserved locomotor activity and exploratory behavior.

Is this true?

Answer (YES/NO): NO